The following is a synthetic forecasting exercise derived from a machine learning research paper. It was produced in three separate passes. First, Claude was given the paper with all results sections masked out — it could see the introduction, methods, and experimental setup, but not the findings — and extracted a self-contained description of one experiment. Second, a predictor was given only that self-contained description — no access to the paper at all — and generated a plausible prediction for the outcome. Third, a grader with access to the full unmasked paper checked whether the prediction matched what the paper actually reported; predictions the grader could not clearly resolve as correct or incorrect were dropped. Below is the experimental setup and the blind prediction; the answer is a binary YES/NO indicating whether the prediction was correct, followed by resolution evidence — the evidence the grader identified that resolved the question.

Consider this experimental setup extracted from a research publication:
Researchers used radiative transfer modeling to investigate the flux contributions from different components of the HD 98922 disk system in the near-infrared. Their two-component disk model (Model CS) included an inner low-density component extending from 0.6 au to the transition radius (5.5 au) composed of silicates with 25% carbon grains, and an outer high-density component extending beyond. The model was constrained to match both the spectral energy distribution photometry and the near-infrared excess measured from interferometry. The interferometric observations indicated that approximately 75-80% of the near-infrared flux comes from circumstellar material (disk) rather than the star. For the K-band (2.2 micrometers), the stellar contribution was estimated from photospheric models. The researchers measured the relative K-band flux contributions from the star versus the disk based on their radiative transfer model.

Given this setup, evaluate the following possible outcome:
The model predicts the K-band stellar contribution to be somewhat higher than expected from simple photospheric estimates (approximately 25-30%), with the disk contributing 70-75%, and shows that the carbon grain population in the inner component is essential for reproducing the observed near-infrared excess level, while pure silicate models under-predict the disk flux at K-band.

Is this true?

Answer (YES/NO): NO